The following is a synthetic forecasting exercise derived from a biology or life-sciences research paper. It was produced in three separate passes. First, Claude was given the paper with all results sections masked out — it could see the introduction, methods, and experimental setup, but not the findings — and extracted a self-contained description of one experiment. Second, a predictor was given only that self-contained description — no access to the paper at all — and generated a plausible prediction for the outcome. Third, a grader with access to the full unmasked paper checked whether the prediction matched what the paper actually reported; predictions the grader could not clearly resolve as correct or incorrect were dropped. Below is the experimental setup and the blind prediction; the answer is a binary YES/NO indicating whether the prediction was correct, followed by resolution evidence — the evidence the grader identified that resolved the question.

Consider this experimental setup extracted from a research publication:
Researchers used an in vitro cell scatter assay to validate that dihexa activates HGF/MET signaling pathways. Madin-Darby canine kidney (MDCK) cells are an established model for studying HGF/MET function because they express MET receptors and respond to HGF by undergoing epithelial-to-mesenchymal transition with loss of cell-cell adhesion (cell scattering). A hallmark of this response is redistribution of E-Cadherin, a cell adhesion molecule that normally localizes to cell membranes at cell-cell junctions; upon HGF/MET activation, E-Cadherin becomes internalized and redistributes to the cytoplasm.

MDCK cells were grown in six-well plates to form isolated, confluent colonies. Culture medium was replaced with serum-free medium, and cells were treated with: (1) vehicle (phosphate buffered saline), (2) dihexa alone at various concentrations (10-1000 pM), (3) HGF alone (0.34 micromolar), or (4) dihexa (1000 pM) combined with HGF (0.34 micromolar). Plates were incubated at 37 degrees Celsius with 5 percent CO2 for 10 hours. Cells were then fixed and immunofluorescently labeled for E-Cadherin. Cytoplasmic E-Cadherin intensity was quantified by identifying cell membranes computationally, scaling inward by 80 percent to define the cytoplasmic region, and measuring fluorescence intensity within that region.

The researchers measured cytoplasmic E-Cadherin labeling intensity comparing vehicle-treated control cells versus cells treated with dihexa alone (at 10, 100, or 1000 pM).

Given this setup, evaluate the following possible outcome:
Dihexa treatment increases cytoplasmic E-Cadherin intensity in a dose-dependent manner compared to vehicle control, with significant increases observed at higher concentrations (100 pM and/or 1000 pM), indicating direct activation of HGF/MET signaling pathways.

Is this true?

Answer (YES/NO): YES